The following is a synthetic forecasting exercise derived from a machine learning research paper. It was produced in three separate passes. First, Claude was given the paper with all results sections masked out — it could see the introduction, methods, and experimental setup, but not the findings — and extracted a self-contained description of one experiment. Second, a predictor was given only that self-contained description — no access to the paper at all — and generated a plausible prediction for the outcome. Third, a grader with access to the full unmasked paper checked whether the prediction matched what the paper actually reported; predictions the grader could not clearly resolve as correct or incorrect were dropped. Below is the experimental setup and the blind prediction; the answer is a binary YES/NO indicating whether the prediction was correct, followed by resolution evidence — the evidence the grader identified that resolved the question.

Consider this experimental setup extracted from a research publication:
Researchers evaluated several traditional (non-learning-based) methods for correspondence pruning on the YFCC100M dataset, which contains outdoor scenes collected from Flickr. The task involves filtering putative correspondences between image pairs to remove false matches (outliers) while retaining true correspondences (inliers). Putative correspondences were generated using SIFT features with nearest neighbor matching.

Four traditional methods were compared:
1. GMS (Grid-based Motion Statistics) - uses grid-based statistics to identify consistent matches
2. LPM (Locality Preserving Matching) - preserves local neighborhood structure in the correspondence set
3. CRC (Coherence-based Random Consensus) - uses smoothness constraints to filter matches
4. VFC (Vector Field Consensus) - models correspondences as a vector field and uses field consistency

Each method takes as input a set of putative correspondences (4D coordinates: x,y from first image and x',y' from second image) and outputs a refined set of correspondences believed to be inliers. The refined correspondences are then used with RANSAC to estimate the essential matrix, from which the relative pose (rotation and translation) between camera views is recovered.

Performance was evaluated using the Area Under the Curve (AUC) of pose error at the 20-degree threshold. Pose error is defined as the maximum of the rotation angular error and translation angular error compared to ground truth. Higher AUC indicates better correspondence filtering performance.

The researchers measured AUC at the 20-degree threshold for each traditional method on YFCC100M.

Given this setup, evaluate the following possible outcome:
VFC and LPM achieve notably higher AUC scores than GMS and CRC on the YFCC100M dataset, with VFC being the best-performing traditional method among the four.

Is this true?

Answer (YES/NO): NO